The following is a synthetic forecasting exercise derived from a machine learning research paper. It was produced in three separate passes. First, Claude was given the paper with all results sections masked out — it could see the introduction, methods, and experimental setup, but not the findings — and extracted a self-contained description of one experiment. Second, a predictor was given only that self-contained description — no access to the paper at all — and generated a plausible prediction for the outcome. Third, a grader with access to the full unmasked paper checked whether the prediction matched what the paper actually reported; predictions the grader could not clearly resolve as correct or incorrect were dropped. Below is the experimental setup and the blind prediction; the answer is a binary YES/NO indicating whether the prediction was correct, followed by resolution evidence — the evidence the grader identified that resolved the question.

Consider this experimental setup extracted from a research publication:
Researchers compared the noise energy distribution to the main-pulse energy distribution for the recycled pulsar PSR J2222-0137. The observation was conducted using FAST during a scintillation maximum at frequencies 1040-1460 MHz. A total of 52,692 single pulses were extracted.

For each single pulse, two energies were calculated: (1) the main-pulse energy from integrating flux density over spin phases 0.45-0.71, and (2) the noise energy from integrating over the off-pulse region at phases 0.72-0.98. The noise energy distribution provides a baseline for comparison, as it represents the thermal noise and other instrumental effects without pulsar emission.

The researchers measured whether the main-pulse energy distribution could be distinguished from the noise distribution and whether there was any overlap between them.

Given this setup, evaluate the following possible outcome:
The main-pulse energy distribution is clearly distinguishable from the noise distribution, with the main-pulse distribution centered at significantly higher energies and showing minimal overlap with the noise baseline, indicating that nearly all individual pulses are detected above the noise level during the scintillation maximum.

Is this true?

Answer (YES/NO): YES